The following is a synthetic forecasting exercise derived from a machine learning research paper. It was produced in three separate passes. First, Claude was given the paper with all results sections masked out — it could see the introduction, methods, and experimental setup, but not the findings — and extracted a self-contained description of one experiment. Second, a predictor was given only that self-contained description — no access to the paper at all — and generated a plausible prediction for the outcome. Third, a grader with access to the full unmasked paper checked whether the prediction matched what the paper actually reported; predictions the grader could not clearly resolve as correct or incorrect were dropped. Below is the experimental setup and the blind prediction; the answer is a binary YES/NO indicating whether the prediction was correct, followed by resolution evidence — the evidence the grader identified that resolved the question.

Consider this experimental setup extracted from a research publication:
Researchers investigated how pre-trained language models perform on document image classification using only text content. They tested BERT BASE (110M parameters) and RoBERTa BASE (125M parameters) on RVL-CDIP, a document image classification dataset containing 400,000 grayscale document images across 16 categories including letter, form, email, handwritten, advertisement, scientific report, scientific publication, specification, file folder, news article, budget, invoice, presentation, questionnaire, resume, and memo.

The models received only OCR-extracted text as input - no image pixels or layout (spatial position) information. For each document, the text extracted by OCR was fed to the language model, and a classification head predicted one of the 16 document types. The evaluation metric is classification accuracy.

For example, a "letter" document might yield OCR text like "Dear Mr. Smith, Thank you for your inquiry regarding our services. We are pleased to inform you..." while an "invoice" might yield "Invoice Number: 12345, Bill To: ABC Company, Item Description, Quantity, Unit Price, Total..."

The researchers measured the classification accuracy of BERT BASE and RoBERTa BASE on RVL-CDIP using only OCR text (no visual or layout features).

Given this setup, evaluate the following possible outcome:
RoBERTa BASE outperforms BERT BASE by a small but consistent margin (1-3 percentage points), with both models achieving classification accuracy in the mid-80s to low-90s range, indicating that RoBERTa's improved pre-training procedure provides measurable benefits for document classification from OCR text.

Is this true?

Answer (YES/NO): NO